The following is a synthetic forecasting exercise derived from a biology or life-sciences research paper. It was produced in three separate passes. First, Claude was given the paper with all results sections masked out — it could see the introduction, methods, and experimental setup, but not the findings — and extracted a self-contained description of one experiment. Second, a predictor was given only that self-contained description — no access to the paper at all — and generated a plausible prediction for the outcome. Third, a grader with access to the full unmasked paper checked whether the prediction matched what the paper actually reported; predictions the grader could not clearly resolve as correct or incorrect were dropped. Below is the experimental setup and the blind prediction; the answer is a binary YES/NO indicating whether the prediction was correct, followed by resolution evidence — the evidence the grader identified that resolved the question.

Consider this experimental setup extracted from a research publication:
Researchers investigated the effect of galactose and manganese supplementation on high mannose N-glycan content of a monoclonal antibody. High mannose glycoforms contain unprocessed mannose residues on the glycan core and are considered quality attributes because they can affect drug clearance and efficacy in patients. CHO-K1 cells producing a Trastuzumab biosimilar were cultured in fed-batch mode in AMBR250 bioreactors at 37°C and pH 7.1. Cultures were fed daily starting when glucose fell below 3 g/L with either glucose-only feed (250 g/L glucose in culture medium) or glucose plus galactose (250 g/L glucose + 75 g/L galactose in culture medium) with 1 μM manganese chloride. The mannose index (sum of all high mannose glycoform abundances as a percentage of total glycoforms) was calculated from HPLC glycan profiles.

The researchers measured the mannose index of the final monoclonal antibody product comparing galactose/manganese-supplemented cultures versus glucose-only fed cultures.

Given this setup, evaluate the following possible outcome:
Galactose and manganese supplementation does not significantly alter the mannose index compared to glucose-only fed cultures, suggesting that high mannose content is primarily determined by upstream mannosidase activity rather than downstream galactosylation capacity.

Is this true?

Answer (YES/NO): NO